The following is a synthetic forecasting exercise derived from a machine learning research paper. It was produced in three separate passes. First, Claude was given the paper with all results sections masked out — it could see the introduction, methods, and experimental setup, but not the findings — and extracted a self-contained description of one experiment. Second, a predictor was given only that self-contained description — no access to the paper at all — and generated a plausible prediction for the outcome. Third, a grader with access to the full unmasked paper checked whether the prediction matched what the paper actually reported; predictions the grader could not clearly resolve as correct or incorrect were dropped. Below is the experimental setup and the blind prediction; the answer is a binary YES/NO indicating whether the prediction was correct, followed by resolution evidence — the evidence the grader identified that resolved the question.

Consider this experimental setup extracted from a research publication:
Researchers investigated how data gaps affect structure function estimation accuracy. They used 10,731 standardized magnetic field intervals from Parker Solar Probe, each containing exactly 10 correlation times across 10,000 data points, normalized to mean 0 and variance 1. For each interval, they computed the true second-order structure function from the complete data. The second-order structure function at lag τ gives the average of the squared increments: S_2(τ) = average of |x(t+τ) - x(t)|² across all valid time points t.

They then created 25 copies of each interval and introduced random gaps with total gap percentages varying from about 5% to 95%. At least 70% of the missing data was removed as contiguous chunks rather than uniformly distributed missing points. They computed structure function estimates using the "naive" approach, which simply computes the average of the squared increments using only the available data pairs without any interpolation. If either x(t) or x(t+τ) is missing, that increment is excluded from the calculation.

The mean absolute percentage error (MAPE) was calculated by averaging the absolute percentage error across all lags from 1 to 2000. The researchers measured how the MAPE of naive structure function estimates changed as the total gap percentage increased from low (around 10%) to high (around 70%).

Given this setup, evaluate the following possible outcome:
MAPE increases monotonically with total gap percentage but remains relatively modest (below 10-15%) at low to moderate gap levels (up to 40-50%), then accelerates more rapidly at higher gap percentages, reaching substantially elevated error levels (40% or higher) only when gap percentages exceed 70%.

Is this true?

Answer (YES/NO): NO